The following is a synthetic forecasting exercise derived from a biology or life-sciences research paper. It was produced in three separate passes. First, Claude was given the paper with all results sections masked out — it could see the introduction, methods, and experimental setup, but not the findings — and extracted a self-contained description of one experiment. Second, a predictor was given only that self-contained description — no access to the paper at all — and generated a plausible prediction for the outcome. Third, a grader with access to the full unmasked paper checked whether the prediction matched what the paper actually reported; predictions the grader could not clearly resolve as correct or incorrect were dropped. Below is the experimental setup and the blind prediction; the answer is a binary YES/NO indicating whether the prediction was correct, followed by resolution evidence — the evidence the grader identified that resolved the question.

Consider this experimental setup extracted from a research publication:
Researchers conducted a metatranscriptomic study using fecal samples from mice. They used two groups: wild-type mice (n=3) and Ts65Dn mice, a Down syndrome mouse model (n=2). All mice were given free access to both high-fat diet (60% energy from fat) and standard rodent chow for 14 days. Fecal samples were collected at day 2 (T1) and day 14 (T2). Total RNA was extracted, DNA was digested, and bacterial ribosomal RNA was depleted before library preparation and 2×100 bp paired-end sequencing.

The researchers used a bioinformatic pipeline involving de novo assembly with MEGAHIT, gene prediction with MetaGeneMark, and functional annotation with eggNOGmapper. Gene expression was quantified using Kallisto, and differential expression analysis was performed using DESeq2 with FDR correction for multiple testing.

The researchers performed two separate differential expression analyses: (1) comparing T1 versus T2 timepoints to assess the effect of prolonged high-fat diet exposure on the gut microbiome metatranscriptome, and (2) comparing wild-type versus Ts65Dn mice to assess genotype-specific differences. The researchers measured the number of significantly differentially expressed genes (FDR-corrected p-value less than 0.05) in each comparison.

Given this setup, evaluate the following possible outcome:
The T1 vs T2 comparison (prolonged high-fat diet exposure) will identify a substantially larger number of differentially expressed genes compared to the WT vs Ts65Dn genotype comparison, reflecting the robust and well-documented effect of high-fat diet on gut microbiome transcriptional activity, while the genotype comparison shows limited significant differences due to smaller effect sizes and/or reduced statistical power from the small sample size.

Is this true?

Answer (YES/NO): NO